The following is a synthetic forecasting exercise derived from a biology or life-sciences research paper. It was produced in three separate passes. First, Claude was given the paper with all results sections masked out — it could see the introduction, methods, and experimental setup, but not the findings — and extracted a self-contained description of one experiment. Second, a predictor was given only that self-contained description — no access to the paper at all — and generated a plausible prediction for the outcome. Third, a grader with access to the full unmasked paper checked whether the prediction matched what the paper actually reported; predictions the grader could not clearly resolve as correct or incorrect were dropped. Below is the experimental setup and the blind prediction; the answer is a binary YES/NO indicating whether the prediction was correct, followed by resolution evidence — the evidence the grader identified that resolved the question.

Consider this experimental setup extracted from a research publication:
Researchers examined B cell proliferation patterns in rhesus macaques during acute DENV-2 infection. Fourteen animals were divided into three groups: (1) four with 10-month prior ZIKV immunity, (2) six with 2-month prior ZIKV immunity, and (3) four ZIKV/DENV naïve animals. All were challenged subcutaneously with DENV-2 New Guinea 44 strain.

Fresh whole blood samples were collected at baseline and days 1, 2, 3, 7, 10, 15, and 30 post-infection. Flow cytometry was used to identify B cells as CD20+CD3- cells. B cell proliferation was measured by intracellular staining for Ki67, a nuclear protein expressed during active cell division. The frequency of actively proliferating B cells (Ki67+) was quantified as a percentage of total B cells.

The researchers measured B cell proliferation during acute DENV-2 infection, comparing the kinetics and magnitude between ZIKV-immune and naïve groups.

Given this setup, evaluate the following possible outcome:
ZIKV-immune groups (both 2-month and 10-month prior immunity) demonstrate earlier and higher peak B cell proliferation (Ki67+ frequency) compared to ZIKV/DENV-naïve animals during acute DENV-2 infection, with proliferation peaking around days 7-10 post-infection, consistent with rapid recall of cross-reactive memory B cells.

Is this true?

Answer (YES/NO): NO